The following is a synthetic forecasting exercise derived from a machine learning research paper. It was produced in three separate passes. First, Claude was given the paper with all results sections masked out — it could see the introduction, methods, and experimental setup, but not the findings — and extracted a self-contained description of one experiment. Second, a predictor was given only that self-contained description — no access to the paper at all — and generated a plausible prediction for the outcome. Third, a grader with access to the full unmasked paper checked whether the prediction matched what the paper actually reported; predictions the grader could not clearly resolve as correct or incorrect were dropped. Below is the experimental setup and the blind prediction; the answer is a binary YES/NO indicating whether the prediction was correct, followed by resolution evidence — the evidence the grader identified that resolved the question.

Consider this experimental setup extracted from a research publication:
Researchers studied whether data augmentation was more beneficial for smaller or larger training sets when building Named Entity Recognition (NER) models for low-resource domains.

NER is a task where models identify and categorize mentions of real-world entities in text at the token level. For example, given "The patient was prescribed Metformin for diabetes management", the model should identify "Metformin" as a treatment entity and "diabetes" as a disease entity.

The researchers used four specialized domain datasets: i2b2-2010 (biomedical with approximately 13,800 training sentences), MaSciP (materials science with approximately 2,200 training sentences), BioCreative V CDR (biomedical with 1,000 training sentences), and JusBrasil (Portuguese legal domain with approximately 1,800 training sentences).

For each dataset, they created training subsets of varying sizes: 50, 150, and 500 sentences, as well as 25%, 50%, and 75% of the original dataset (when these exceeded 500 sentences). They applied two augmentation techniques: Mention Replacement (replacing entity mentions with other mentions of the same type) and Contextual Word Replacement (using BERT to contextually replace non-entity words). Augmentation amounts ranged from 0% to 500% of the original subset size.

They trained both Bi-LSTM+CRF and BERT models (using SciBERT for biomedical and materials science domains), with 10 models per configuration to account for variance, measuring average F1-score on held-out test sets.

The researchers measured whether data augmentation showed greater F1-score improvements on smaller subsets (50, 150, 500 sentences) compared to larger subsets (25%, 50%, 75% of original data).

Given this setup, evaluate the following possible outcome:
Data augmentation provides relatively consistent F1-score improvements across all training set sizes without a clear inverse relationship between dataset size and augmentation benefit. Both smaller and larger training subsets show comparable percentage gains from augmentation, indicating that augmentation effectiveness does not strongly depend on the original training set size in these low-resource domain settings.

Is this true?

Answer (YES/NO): NO